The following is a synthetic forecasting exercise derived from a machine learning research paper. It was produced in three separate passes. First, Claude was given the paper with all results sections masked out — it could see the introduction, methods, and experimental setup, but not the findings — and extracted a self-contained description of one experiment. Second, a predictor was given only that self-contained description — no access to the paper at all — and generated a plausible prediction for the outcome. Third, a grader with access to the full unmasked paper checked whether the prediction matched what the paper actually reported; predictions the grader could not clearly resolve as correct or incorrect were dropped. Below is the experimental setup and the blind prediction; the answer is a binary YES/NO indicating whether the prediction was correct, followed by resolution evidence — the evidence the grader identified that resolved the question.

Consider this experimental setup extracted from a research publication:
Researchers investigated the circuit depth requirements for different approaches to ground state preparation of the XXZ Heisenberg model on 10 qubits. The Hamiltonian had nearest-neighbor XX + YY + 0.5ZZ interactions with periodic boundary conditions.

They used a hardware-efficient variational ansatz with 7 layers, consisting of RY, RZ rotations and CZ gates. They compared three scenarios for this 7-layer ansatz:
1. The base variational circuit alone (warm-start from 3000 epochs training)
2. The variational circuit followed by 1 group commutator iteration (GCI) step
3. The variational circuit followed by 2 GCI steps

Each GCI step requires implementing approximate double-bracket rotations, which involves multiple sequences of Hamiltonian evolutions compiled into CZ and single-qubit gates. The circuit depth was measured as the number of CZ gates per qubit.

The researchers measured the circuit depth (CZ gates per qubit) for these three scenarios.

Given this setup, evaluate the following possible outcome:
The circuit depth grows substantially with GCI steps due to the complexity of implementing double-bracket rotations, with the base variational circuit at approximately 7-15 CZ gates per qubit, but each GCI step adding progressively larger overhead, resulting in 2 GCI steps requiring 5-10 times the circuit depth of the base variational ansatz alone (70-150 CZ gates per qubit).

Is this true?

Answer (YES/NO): NO